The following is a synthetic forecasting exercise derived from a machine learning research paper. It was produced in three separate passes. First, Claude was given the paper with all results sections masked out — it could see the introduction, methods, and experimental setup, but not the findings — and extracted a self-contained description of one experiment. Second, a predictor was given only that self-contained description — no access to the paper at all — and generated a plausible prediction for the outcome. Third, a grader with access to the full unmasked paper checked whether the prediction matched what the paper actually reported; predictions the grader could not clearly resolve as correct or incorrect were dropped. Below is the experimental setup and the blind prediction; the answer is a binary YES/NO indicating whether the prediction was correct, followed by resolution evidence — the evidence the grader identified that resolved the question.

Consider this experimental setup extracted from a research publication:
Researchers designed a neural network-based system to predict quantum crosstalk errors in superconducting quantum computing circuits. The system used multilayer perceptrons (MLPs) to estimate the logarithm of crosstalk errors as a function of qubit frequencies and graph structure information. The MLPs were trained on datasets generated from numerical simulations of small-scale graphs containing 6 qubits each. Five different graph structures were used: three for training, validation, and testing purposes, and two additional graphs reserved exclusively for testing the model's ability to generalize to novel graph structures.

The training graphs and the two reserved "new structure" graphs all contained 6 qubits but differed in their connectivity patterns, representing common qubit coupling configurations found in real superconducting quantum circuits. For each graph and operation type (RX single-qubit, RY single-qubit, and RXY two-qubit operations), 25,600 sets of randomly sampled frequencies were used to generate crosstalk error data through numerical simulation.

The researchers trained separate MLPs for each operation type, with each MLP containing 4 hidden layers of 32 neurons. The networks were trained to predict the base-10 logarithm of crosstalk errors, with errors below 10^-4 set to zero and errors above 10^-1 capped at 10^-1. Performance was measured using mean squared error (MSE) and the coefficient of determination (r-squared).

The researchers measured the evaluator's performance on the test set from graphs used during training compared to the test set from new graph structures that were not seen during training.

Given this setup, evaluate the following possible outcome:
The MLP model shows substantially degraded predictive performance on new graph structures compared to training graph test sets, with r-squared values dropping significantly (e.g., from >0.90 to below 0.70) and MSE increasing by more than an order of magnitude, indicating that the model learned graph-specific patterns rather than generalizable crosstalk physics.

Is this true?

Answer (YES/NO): NO